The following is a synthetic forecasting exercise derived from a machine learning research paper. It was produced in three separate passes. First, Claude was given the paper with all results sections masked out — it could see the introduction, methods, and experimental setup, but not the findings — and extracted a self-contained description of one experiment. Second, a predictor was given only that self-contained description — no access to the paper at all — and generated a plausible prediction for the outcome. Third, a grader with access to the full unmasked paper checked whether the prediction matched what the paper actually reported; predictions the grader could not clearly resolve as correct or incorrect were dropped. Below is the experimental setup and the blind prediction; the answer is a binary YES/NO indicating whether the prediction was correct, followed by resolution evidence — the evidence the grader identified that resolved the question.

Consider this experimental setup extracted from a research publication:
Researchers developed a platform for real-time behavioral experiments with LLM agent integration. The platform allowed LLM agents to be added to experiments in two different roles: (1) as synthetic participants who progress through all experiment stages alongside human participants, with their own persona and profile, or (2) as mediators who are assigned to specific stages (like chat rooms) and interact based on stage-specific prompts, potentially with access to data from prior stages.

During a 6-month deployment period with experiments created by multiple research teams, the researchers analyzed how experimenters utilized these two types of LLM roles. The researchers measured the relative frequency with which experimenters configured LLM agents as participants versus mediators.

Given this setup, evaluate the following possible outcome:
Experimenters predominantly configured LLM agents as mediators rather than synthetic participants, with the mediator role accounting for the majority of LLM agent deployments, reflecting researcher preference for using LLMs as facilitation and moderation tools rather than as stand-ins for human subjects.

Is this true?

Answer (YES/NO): YES